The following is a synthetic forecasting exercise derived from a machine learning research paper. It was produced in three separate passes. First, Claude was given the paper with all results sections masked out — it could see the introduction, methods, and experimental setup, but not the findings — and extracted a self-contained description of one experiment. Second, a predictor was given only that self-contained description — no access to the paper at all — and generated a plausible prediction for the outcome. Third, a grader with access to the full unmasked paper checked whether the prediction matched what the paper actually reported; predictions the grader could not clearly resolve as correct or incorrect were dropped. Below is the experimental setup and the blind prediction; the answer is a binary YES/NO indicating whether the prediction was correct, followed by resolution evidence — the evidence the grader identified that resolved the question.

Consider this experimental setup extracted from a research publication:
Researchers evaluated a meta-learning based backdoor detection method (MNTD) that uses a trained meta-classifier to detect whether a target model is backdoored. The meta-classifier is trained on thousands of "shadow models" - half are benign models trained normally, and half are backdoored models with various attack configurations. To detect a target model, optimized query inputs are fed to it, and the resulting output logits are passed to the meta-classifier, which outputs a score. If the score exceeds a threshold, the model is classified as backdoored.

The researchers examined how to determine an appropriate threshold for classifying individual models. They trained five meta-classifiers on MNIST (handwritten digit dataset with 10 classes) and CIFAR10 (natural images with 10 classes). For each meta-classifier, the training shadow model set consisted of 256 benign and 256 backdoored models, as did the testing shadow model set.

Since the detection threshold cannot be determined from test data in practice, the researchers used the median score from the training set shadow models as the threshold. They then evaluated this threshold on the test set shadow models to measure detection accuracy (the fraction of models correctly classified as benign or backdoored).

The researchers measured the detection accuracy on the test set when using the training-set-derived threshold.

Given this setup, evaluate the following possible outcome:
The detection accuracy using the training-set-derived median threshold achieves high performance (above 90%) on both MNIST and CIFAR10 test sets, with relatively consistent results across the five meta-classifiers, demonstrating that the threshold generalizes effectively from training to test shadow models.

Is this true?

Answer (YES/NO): NO